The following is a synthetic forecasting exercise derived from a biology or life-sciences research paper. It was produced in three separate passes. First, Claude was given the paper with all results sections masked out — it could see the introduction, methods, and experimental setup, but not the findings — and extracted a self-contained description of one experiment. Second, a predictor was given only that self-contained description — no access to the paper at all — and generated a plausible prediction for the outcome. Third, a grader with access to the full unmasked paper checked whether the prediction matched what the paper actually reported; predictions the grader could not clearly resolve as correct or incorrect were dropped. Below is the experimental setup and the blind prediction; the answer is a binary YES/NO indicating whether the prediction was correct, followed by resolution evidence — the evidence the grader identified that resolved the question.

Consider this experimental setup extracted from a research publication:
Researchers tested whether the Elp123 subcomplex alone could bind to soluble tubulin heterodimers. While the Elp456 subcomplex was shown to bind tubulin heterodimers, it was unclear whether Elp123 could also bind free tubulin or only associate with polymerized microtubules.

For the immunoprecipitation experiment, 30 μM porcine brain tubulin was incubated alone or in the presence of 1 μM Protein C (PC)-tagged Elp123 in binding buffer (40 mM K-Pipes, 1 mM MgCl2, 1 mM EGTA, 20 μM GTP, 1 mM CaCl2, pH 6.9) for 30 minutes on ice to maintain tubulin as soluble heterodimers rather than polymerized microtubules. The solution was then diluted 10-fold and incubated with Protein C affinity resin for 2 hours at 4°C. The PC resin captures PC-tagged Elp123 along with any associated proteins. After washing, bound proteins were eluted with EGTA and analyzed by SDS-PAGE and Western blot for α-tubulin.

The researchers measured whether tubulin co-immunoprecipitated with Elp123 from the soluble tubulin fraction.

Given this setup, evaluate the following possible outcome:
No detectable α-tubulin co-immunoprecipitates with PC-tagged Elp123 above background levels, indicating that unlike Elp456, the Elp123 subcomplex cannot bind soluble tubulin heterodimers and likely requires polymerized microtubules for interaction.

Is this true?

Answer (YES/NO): YES